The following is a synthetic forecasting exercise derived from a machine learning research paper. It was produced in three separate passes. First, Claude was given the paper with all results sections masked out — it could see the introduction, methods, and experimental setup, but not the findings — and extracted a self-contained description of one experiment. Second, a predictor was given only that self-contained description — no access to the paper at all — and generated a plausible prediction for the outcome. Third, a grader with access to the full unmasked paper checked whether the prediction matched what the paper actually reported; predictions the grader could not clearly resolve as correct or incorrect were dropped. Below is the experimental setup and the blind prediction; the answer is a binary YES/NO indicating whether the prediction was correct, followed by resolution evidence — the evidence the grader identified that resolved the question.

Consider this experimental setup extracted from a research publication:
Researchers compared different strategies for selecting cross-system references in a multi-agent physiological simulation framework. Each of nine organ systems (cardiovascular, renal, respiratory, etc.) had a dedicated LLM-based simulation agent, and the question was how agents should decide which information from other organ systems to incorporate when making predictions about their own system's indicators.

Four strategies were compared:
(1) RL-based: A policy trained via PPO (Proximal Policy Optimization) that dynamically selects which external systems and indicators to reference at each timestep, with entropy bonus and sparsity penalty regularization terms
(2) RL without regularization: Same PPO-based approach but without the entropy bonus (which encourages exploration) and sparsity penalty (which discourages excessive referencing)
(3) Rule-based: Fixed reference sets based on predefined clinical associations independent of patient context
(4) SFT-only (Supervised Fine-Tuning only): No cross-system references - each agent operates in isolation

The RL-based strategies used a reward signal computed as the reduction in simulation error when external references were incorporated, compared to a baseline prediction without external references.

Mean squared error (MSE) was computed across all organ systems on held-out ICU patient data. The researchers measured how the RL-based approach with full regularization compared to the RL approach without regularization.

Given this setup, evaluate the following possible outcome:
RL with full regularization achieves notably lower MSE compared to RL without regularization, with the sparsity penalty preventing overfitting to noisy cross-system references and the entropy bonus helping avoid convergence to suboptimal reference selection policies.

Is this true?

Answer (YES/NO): NO